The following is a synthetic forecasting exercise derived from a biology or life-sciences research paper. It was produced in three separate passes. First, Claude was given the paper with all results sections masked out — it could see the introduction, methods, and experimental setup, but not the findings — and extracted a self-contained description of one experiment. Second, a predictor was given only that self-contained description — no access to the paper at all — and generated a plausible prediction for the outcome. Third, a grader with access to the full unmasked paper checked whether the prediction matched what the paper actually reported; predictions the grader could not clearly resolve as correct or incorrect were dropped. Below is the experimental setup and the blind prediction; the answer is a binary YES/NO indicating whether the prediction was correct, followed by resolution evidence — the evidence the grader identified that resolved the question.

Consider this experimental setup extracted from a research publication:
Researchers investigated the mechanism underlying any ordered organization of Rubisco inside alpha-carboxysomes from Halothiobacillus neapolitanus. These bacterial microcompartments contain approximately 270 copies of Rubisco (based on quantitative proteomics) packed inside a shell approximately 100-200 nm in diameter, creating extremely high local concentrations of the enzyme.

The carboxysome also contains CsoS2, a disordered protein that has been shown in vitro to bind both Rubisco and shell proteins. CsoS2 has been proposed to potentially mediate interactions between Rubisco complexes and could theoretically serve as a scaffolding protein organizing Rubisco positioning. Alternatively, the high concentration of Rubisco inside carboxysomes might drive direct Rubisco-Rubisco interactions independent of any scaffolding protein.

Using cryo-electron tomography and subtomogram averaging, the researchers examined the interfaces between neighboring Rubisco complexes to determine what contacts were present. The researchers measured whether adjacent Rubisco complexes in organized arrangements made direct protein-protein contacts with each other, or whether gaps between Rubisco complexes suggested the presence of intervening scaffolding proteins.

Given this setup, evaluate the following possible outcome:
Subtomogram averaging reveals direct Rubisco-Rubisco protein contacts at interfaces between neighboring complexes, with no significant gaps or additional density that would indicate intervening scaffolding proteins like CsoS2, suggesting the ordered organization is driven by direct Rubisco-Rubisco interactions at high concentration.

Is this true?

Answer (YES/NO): YES